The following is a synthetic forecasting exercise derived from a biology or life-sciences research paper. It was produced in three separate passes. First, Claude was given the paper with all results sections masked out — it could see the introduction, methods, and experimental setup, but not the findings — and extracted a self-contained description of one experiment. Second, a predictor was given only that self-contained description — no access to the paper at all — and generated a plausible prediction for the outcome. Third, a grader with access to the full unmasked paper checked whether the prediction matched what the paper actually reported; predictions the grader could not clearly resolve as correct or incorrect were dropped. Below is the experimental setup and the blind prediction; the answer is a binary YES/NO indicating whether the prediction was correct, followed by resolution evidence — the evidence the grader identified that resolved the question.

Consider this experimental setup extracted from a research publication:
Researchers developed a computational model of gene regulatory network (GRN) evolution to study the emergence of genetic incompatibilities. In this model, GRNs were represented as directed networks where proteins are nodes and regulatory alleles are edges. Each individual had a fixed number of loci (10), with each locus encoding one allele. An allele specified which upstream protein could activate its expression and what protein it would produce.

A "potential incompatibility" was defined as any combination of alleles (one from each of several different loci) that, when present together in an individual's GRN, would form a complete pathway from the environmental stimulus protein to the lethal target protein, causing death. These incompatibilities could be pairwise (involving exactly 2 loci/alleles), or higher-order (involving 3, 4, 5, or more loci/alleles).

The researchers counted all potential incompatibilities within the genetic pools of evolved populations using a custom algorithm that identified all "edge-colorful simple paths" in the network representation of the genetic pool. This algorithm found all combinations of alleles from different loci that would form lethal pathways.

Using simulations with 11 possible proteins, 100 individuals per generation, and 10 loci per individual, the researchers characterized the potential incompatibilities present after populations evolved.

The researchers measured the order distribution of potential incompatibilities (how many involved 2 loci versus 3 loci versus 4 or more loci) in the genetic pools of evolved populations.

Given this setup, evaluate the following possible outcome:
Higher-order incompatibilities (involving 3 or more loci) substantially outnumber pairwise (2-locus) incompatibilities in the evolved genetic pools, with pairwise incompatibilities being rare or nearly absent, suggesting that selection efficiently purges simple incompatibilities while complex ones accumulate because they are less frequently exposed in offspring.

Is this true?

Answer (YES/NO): NO